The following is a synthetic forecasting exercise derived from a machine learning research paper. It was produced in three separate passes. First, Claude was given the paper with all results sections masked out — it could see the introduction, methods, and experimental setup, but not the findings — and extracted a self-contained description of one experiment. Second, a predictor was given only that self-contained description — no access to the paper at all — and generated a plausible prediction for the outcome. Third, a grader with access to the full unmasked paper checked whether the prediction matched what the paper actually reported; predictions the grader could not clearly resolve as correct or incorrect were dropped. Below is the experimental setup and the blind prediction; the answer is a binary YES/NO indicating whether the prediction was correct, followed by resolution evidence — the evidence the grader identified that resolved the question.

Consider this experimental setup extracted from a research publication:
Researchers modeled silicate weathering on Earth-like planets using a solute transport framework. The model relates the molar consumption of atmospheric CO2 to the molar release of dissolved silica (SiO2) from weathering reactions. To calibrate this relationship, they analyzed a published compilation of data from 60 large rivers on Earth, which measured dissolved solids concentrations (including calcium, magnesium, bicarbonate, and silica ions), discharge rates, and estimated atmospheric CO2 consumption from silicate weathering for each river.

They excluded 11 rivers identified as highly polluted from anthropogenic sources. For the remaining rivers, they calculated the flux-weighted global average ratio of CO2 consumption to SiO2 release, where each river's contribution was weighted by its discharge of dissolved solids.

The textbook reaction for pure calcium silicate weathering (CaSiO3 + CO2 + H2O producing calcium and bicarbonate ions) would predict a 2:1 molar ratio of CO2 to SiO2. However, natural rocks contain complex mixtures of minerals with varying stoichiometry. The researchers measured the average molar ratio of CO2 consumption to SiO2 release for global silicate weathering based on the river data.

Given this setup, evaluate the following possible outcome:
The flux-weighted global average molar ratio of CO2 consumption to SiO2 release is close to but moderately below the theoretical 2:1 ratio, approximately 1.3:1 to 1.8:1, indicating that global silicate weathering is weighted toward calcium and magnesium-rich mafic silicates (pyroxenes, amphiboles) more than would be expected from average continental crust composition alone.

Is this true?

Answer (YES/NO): NO